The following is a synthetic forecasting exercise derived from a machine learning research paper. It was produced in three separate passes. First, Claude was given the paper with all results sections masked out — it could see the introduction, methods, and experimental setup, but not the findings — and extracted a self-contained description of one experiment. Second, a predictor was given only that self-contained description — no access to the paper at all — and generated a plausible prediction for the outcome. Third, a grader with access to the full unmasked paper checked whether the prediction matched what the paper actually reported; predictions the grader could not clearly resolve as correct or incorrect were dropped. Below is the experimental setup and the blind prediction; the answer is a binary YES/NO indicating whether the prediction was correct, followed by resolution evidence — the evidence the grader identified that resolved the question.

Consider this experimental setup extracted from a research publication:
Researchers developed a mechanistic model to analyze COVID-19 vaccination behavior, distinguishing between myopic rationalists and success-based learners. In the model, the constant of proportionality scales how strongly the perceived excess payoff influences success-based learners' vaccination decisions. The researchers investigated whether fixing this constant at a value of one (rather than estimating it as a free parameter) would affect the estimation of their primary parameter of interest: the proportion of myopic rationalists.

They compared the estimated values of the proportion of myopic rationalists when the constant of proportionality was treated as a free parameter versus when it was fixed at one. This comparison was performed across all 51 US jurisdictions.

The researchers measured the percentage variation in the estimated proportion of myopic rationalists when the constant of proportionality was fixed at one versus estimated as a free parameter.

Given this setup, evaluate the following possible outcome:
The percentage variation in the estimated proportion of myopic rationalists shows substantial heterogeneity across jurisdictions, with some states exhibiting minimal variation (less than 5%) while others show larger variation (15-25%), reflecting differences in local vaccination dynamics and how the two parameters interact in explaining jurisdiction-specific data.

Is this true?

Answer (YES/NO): NO